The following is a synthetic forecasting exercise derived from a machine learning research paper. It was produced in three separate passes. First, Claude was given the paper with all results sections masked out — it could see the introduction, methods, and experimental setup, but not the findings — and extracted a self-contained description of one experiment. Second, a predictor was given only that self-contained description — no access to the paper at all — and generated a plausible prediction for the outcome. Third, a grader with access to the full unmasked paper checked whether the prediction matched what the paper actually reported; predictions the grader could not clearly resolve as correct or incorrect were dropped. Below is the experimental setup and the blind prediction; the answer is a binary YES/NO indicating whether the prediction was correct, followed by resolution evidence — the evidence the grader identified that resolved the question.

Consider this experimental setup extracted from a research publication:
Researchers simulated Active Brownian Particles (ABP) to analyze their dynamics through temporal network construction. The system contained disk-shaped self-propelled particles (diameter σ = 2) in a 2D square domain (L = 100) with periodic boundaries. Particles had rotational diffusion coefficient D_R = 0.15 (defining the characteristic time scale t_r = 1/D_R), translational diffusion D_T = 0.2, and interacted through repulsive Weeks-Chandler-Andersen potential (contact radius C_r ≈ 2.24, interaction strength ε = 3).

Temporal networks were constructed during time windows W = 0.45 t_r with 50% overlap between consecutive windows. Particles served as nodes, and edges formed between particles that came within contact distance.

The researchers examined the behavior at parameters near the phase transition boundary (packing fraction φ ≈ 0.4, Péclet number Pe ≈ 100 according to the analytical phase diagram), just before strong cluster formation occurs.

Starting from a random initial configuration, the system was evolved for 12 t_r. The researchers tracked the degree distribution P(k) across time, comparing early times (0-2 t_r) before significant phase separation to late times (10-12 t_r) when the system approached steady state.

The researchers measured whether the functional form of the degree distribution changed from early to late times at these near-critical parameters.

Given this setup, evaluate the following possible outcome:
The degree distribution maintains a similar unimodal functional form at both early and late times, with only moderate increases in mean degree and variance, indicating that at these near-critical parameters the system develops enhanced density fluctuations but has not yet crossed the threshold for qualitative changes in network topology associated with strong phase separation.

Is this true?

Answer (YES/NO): NO